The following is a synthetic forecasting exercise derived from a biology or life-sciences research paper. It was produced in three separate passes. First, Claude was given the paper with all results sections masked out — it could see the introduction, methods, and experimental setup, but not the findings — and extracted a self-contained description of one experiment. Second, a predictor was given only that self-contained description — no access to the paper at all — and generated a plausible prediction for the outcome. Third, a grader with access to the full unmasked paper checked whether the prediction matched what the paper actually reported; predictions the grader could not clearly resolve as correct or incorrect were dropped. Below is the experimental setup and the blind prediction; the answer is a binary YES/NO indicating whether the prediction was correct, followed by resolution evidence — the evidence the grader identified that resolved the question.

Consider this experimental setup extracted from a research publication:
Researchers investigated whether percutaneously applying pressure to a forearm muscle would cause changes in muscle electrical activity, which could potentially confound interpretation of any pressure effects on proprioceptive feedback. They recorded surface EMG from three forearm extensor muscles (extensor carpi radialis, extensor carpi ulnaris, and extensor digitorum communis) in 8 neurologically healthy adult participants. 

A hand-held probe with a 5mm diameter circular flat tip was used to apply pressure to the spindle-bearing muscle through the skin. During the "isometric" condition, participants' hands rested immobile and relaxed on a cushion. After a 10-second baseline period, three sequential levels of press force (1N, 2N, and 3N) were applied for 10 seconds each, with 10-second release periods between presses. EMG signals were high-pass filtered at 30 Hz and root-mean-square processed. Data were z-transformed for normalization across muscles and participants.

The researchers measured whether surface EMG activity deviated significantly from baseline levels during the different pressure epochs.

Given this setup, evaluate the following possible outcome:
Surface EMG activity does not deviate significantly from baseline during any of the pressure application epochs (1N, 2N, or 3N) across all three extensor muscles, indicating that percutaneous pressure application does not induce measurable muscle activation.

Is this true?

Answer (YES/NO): YES